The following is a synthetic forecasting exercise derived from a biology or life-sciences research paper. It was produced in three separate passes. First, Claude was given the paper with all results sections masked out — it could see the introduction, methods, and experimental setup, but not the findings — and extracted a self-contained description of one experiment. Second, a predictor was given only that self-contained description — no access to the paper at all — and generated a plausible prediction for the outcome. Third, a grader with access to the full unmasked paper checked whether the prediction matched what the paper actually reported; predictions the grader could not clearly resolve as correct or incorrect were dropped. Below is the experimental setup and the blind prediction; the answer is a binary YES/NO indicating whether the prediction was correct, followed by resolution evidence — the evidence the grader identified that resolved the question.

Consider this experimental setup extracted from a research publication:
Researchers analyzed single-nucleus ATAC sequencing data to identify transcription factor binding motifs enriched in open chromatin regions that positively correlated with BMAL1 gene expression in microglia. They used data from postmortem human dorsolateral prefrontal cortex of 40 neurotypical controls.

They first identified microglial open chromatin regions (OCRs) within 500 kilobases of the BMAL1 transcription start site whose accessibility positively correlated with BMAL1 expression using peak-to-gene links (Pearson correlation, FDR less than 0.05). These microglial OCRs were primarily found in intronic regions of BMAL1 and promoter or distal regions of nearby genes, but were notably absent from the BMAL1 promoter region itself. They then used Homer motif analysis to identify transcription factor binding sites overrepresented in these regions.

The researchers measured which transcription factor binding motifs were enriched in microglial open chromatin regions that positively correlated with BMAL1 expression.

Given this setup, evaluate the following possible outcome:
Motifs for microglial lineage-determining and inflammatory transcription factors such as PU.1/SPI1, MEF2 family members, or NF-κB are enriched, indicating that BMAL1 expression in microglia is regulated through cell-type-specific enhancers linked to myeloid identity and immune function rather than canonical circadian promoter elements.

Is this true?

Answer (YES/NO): NO